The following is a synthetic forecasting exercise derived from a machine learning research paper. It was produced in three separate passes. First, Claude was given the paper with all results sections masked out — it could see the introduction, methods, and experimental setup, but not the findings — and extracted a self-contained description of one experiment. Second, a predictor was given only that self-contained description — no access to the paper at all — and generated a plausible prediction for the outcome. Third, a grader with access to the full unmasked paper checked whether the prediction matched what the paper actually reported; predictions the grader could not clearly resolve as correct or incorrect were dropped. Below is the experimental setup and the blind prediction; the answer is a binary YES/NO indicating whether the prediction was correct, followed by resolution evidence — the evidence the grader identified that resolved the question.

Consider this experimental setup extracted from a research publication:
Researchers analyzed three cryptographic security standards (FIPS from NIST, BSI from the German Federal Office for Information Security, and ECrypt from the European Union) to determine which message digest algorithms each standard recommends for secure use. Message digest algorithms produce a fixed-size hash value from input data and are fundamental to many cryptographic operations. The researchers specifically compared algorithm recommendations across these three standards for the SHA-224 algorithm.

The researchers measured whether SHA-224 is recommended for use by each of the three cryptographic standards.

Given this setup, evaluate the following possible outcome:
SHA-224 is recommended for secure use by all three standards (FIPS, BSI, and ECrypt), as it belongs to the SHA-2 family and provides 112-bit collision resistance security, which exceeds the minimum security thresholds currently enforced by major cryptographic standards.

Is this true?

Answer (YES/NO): NO